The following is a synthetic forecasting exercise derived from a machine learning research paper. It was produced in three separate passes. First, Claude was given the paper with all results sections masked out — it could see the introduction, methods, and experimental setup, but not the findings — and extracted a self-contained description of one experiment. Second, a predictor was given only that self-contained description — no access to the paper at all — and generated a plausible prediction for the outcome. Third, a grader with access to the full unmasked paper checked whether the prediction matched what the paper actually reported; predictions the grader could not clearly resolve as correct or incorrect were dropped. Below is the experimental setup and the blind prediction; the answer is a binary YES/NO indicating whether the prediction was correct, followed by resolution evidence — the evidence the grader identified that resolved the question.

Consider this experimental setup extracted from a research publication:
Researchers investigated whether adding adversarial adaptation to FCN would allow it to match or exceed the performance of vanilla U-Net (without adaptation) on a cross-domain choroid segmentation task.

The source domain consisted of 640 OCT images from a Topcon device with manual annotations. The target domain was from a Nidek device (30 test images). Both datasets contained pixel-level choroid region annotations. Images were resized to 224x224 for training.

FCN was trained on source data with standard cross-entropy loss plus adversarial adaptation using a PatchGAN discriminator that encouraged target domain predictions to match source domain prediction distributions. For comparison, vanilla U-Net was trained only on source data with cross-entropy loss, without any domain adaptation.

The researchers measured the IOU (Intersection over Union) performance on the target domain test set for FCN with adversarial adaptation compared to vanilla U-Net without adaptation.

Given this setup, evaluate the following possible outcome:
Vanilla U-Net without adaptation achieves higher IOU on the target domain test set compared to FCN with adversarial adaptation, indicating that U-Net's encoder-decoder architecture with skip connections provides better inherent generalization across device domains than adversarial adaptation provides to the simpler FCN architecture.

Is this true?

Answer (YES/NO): NO